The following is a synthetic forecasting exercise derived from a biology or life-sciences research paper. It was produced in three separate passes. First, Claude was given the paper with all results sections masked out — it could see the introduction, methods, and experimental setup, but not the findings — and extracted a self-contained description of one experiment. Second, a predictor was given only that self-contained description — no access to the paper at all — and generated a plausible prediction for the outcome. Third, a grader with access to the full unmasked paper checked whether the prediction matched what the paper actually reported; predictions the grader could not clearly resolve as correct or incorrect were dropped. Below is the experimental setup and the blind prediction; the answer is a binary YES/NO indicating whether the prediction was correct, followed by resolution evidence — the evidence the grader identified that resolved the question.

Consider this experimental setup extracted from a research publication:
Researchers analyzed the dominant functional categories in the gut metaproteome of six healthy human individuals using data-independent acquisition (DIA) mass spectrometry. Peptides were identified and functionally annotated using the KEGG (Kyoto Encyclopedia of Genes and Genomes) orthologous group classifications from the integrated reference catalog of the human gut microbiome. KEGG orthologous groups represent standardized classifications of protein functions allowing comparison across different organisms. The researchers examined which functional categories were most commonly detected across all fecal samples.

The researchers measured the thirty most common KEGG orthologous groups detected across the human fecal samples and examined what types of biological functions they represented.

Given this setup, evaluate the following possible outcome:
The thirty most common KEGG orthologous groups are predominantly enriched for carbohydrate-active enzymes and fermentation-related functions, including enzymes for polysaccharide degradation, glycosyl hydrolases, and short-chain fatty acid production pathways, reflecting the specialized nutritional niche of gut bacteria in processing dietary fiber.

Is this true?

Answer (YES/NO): NO